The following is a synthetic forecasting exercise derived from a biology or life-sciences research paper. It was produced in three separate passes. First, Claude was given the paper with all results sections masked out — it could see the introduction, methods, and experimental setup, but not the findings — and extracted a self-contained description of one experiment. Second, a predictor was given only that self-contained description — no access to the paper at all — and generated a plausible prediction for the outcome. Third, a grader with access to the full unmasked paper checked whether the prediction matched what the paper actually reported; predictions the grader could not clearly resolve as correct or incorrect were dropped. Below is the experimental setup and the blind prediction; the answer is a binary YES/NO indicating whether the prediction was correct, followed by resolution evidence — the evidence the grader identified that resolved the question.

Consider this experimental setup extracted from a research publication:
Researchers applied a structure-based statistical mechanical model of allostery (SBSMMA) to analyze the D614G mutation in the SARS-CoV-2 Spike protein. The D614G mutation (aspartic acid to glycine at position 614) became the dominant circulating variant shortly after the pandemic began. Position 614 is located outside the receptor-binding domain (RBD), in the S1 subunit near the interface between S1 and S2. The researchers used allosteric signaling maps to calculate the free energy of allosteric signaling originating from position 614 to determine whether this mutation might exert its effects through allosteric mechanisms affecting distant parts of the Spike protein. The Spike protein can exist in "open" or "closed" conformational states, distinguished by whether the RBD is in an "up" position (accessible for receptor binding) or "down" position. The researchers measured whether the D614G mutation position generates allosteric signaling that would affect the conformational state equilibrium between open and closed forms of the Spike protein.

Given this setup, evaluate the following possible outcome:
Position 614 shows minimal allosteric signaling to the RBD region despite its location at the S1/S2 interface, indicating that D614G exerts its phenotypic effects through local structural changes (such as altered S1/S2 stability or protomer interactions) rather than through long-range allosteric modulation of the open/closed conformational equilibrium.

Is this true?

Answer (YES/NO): NO